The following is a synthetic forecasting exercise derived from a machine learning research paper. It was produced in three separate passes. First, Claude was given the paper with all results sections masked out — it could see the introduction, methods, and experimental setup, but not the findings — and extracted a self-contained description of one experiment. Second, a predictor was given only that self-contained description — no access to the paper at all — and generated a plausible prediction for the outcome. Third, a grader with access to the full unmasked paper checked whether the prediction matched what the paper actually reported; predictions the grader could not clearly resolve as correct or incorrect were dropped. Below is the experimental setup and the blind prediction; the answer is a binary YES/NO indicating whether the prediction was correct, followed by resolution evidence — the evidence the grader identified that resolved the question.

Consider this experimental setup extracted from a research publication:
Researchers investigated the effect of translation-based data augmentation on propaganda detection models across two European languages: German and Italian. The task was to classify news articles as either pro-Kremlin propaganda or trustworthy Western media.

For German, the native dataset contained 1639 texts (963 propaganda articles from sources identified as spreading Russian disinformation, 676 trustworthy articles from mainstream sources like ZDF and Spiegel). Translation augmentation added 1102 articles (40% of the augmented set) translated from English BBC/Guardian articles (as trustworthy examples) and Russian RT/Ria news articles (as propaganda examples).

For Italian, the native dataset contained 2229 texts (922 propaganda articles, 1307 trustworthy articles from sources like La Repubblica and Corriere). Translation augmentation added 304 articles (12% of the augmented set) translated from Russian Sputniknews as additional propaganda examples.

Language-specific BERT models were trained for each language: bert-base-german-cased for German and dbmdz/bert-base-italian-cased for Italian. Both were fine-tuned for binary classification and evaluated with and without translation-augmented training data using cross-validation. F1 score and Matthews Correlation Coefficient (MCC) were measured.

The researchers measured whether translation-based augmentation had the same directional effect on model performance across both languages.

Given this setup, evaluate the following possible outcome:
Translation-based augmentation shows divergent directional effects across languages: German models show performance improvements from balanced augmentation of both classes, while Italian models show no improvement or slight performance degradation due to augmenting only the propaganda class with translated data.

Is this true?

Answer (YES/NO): NO